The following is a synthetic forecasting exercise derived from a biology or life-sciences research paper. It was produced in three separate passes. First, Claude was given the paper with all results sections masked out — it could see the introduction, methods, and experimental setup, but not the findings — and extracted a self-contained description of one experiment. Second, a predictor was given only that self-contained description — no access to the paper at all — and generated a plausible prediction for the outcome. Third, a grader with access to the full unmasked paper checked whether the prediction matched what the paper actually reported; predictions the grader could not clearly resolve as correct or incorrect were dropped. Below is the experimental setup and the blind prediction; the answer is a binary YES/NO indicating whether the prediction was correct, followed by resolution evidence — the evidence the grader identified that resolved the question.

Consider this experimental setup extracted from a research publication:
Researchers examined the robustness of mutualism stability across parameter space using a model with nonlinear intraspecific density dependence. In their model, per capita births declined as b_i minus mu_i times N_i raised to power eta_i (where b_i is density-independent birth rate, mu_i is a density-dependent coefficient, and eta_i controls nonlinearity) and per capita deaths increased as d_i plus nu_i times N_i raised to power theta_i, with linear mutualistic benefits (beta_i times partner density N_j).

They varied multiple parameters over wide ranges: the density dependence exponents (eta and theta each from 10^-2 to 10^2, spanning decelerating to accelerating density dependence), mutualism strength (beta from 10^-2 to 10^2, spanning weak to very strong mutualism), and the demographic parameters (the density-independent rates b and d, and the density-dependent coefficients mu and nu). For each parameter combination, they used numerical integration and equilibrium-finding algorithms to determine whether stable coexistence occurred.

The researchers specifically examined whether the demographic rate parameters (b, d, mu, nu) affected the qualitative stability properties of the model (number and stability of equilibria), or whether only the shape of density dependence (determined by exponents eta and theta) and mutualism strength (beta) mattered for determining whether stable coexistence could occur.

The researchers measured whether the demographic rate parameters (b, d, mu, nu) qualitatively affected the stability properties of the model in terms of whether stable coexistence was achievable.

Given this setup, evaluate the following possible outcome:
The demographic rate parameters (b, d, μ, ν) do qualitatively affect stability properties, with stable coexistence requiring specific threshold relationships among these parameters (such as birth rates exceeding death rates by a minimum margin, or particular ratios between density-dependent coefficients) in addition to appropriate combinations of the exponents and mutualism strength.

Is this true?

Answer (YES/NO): NO